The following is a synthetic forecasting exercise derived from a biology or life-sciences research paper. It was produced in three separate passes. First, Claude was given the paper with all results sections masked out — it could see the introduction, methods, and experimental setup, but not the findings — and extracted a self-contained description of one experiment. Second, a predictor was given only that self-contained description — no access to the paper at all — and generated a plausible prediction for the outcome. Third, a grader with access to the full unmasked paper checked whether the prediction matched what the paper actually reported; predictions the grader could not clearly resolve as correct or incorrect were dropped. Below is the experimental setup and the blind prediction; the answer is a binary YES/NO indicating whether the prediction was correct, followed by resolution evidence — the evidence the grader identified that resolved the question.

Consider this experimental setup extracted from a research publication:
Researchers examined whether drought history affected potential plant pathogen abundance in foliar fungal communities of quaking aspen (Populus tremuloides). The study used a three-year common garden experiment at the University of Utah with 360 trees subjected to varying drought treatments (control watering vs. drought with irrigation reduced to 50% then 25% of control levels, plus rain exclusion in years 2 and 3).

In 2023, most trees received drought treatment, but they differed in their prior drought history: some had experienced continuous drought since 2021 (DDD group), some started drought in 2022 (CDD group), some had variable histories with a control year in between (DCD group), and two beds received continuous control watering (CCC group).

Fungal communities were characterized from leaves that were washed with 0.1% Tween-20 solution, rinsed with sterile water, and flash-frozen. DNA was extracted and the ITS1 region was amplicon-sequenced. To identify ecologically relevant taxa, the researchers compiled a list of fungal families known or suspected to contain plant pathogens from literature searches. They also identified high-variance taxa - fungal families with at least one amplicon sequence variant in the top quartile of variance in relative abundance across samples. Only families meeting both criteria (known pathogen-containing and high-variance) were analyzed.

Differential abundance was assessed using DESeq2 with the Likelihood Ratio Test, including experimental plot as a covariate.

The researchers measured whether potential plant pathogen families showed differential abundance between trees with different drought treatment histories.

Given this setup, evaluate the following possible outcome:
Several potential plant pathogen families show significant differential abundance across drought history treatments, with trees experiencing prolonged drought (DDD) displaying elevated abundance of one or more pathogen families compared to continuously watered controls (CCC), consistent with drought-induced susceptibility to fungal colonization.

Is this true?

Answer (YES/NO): NO